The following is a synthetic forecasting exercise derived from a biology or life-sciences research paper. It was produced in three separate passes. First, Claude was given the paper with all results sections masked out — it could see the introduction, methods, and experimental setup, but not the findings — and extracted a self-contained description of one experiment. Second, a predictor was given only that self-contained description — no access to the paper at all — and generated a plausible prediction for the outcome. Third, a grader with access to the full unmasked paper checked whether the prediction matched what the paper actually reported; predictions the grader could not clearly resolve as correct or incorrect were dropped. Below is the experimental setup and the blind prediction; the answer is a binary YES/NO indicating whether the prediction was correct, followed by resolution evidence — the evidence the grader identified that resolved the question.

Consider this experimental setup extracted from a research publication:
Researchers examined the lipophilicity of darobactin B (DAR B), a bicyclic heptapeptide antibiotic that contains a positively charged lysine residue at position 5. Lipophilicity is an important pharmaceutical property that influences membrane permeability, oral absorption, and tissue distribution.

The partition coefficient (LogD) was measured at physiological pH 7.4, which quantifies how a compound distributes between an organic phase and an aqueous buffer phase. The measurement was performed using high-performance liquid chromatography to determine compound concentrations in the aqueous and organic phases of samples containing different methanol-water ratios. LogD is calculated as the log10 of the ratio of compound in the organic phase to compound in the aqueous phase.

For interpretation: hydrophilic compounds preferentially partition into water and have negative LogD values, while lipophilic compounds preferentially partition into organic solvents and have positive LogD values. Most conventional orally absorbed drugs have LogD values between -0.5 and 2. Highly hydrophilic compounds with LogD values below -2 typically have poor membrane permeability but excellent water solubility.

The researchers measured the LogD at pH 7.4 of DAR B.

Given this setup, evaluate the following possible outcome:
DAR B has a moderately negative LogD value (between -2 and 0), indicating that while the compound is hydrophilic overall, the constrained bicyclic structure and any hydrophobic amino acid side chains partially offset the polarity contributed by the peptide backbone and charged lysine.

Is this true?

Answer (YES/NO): YES